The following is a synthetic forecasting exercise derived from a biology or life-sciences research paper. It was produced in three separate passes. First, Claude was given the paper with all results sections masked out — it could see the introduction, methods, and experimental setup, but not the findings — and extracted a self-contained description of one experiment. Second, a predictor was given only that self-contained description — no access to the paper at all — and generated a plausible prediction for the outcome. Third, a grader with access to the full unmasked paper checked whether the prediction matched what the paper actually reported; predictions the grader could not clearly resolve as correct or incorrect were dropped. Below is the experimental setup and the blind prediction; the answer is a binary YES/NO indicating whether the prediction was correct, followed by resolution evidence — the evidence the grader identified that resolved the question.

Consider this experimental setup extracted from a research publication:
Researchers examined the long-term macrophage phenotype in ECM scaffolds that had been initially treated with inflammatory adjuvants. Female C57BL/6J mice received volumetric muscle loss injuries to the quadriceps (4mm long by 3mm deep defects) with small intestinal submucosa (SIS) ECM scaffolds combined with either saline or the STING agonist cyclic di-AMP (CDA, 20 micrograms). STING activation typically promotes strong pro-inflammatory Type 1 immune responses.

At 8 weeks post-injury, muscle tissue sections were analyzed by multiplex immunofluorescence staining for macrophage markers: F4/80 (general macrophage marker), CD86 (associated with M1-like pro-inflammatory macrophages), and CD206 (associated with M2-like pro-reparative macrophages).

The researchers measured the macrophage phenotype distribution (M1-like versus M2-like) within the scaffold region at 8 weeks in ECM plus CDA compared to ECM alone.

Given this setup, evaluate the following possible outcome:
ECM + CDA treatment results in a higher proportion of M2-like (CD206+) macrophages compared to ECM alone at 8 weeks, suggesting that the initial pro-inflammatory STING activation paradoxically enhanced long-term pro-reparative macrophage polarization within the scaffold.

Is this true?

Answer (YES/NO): NO